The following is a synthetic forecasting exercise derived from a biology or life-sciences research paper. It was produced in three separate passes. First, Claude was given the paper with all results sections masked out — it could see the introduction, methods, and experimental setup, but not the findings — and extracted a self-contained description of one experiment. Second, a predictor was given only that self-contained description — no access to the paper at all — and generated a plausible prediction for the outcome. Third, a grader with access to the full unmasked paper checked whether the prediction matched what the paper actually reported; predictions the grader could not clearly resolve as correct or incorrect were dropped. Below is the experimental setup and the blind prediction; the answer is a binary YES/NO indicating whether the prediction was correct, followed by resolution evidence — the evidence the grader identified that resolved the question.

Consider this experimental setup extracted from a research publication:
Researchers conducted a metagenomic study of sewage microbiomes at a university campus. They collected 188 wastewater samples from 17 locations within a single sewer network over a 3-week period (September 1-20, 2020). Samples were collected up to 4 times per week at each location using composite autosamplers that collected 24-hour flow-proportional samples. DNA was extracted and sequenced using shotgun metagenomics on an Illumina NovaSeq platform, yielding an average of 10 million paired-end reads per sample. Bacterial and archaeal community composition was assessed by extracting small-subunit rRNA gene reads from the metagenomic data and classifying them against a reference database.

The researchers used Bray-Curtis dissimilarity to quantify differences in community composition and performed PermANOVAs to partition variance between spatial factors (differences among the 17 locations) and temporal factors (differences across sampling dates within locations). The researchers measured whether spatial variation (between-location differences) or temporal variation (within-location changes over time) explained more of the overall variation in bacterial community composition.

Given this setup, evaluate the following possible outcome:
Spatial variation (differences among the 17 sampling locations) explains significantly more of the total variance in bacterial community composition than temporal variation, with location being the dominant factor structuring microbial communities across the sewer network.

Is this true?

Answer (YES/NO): NO